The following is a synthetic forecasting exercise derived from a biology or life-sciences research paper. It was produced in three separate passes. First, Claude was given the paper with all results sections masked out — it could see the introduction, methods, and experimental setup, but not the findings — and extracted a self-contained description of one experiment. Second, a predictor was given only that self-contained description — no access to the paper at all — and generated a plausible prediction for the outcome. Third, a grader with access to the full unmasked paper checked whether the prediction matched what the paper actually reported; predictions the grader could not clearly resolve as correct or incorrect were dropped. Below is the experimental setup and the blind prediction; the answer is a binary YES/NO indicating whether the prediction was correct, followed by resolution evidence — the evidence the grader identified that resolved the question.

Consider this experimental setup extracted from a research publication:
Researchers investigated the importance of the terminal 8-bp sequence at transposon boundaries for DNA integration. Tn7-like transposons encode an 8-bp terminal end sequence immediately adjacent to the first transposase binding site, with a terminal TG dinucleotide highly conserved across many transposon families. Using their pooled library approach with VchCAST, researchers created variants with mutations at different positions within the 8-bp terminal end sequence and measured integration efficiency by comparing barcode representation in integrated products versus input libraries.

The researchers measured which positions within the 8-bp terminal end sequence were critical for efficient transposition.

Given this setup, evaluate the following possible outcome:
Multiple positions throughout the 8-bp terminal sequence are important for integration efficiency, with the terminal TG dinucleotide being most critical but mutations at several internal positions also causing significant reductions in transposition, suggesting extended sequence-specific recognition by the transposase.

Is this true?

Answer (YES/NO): NO